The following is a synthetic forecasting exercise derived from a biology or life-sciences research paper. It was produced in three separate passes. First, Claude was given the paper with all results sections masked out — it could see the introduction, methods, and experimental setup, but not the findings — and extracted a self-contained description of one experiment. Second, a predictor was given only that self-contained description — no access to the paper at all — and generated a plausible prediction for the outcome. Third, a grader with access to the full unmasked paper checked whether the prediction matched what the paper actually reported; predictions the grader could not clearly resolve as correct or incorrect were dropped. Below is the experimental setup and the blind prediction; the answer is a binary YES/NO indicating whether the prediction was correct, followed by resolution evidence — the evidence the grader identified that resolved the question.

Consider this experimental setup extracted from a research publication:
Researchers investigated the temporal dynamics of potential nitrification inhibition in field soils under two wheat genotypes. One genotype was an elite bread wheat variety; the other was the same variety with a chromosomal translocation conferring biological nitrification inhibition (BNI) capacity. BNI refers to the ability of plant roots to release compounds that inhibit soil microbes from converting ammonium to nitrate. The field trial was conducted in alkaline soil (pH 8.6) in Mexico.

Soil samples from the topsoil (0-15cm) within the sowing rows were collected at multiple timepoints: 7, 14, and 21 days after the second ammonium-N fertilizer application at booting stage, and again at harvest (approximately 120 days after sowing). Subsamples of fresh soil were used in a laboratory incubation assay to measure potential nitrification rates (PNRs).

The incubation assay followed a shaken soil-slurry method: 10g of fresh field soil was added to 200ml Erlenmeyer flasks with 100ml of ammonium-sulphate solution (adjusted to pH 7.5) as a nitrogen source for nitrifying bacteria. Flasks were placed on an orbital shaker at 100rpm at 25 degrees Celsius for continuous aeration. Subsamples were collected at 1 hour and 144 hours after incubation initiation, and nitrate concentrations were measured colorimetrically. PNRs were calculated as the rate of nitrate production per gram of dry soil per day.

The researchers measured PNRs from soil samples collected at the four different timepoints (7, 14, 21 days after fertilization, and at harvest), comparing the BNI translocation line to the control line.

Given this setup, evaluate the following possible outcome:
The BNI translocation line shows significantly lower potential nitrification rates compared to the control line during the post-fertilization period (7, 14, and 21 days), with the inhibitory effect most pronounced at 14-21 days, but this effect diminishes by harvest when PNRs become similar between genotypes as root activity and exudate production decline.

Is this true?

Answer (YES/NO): NO